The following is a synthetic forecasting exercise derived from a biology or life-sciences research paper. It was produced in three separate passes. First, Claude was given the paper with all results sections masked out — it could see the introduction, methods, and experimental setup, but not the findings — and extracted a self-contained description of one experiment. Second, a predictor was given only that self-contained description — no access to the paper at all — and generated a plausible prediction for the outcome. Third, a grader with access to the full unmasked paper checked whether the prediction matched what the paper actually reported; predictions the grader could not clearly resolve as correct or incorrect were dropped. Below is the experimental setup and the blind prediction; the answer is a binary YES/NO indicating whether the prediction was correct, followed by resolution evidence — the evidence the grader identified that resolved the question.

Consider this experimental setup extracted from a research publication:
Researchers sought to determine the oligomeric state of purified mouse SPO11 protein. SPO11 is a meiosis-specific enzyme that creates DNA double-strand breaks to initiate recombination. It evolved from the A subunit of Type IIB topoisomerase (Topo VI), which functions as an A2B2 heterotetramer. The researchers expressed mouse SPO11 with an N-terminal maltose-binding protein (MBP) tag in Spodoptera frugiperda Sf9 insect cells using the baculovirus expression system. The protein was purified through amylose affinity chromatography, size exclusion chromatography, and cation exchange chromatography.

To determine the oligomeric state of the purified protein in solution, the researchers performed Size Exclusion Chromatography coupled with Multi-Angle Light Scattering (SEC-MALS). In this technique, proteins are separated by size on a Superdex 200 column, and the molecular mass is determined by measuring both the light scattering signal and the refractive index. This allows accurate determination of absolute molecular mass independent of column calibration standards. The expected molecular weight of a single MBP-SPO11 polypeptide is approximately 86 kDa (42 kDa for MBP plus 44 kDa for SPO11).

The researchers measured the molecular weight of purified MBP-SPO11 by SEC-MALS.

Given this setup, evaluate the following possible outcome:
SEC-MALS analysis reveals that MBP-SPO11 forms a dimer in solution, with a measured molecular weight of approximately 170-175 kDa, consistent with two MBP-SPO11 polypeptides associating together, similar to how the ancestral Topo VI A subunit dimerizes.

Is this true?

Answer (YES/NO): NO